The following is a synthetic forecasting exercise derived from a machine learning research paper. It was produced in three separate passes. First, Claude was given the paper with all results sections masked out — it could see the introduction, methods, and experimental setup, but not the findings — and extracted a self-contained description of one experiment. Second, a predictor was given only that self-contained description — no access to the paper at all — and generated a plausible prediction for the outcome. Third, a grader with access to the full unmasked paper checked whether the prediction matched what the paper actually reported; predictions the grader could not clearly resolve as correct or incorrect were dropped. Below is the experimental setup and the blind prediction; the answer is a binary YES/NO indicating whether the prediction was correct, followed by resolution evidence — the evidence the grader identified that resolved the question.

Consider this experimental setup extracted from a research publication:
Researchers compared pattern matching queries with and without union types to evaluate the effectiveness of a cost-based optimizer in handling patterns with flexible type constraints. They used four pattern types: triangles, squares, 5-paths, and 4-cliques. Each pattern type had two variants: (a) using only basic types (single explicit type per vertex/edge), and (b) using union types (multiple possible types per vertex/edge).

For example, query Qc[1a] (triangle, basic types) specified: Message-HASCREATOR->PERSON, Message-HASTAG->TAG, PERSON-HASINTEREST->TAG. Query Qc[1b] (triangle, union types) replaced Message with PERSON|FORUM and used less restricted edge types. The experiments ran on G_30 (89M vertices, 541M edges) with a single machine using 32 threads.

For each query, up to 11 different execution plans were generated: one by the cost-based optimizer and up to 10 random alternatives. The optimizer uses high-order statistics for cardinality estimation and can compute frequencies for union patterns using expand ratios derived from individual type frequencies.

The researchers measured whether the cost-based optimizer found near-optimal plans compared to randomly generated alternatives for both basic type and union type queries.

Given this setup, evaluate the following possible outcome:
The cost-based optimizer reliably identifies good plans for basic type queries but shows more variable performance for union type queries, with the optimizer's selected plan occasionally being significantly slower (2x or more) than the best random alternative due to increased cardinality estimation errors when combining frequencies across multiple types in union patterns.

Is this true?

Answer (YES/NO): NO